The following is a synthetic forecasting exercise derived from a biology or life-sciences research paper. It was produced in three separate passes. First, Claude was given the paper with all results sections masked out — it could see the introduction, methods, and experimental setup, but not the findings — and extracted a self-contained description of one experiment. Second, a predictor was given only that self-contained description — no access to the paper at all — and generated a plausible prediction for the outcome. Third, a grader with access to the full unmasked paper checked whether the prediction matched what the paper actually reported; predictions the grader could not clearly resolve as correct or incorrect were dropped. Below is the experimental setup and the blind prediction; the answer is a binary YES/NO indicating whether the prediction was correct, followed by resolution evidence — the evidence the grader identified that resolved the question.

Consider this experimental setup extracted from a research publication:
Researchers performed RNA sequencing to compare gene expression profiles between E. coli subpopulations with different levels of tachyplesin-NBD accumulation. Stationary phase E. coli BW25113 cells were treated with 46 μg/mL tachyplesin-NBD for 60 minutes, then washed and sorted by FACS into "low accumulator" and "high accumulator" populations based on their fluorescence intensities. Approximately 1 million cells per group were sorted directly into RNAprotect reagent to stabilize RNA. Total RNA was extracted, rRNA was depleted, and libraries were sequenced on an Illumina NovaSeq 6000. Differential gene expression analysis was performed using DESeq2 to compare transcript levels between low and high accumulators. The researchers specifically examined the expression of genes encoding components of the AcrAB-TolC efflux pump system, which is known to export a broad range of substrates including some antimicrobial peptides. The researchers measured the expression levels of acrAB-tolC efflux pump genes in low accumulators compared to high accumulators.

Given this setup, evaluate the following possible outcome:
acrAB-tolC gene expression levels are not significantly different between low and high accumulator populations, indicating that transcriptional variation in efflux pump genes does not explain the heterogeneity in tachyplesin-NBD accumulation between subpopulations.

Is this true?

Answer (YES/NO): NO